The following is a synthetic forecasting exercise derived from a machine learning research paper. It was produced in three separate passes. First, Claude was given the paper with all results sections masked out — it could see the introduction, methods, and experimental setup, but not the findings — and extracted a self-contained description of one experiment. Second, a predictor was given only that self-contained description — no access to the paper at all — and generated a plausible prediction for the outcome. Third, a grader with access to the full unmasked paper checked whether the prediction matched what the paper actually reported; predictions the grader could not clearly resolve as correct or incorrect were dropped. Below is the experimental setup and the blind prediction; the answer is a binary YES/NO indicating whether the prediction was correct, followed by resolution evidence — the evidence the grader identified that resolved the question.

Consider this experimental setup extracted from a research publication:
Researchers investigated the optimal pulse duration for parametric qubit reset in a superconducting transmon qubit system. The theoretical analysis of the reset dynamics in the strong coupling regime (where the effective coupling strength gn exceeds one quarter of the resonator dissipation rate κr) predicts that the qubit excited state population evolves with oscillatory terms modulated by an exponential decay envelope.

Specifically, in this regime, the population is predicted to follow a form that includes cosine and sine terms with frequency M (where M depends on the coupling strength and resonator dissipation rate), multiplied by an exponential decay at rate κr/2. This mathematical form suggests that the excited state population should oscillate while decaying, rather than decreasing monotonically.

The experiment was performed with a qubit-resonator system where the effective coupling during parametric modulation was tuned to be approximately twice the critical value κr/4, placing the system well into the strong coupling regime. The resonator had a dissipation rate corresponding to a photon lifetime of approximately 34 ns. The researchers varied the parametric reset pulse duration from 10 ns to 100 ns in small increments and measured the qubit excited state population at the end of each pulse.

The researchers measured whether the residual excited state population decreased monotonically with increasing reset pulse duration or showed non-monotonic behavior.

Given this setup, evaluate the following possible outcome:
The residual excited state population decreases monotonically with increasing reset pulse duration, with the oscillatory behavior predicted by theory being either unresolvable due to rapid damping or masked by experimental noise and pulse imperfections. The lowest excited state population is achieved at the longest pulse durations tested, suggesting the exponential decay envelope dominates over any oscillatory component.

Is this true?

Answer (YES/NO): NO